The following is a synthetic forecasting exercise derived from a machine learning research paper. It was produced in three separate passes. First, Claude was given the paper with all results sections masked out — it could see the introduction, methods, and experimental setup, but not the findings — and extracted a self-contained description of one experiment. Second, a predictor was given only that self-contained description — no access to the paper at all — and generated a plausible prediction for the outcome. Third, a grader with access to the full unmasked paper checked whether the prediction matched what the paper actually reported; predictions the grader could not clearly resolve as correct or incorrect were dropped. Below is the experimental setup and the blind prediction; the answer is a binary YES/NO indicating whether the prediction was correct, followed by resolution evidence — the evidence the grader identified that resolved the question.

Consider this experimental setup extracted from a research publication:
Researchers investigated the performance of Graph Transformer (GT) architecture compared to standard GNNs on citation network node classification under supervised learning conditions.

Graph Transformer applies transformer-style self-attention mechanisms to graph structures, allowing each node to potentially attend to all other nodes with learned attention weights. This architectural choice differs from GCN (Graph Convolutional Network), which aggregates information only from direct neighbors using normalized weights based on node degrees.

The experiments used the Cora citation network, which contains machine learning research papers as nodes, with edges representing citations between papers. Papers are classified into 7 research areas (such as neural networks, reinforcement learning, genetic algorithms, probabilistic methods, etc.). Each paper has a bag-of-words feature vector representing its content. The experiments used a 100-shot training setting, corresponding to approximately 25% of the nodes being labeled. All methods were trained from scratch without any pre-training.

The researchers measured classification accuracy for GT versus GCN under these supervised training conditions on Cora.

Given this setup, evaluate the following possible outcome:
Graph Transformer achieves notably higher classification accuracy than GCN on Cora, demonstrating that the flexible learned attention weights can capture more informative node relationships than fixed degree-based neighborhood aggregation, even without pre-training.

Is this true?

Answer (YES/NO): NO